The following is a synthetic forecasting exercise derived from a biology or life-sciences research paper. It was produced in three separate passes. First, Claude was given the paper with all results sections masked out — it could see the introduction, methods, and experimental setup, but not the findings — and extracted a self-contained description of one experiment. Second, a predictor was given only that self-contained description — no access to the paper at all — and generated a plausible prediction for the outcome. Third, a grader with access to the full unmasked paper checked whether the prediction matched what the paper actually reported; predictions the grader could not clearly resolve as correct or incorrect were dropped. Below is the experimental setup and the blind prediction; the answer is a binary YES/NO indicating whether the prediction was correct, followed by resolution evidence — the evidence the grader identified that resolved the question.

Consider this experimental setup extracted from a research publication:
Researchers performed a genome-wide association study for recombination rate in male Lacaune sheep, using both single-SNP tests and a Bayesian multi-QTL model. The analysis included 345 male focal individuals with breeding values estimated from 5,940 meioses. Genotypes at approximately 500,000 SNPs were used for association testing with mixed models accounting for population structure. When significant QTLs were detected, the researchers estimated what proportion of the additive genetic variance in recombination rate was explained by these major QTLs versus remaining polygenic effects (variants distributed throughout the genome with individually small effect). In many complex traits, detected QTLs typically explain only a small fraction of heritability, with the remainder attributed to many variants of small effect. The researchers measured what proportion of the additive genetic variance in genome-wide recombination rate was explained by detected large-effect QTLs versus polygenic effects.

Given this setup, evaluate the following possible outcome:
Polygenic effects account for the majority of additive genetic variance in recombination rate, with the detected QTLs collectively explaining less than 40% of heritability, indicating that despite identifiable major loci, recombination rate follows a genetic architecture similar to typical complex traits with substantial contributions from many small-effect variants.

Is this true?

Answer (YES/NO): NO